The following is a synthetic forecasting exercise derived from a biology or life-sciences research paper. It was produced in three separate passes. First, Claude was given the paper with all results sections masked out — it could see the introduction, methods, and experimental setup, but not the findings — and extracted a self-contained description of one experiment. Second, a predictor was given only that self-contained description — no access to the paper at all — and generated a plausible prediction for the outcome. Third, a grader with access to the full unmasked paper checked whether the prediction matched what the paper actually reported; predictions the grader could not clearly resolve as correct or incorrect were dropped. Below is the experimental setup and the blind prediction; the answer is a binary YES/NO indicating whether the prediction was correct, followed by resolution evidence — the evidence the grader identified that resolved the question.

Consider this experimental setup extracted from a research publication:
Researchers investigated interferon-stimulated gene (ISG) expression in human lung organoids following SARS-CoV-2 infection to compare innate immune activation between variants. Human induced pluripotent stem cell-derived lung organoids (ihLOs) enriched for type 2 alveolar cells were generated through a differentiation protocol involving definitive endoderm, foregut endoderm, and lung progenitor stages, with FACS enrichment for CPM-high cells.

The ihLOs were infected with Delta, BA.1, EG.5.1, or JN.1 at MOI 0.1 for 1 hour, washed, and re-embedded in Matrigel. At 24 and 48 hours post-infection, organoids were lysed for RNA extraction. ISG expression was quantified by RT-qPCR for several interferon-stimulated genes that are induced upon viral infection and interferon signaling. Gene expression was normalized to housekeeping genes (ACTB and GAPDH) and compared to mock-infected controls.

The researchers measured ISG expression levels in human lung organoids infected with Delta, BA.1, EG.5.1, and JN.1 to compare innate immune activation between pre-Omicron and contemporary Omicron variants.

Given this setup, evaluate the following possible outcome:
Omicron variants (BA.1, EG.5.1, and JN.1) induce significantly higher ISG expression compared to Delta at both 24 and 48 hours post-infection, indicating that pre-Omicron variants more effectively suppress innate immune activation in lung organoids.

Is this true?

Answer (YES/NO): NO